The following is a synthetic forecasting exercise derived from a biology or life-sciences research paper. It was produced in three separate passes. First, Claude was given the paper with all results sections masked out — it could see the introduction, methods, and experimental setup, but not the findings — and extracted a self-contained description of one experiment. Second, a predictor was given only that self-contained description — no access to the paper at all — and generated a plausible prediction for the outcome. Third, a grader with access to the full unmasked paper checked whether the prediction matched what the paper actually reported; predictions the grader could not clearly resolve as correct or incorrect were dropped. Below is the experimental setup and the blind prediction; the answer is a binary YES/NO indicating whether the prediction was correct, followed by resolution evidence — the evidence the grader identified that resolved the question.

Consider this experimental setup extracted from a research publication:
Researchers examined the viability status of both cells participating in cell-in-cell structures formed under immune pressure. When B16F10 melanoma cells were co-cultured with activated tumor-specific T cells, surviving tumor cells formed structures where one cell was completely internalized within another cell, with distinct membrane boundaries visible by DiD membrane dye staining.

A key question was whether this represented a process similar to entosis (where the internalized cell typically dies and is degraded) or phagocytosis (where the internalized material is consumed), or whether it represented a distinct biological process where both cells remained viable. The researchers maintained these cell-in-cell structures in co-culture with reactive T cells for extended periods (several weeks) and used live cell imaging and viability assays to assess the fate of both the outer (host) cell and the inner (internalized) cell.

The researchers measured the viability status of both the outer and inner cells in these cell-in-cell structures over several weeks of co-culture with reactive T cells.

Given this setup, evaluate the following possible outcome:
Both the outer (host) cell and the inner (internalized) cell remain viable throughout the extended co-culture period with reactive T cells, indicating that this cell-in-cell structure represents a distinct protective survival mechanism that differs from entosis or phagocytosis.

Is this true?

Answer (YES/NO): YES